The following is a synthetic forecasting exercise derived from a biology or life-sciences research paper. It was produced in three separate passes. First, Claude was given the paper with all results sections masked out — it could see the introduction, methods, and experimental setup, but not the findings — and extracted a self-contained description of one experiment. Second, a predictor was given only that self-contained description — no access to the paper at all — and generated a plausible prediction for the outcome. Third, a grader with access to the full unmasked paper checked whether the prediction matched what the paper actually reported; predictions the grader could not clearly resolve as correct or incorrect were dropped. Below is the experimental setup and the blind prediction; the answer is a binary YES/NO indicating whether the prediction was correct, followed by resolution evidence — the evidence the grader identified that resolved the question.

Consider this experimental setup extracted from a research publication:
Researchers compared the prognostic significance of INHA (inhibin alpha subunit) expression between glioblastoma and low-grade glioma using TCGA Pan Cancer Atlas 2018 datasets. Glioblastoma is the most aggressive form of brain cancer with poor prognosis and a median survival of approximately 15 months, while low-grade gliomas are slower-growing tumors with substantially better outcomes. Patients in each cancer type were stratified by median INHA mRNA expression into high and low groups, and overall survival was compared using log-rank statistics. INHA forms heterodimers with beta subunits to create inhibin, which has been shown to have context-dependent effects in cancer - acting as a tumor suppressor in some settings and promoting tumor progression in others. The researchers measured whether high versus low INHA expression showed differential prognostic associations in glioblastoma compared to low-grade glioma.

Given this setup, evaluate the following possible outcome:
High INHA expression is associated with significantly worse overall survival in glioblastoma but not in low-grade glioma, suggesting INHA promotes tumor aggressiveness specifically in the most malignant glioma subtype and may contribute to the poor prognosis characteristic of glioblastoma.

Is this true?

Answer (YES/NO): NO